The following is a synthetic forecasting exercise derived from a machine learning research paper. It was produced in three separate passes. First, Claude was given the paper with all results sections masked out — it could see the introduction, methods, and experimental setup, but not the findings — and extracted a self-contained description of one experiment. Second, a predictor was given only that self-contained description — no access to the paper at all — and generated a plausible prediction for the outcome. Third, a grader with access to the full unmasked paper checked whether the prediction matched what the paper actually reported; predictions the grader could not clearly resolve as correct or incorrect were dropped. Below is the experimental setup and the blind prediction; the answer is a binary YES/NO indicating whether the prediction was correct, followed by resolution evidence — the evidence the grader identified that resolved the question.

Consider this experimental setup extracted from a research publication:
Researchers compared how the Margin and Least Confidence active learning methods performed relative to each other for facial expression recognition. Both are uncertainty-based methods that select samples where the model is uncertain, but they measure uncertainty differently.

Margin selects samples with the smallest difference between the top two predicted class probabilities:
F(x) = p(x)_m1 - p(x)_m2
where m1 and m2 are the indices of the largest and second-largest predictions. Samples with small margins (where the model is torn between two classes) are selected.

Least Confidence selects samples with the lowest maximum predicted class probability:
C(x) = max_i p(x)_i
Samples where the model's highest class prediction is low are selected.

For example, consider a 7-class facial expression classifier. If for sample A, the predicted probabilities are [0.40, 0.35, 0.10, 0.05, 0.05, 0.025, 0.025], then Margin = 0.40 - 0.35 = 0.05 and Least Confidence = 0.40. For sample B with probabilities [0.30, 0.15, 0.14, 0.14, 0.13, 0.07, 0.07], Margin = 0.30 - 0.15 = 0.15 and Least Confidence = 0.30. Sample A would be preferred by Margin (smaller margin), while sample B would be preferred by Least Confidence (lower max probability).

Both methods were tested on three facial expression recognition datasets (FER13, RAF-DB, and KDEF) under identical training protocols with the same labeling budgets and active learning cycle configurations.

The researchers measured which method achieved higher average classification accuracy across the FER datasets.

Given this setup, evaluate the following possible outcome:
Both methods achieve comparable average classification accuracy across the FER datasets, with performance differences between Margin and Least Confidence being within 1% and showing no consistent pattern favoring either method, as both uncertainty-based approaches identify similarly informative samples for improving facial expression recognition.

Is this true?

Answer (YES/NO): NO